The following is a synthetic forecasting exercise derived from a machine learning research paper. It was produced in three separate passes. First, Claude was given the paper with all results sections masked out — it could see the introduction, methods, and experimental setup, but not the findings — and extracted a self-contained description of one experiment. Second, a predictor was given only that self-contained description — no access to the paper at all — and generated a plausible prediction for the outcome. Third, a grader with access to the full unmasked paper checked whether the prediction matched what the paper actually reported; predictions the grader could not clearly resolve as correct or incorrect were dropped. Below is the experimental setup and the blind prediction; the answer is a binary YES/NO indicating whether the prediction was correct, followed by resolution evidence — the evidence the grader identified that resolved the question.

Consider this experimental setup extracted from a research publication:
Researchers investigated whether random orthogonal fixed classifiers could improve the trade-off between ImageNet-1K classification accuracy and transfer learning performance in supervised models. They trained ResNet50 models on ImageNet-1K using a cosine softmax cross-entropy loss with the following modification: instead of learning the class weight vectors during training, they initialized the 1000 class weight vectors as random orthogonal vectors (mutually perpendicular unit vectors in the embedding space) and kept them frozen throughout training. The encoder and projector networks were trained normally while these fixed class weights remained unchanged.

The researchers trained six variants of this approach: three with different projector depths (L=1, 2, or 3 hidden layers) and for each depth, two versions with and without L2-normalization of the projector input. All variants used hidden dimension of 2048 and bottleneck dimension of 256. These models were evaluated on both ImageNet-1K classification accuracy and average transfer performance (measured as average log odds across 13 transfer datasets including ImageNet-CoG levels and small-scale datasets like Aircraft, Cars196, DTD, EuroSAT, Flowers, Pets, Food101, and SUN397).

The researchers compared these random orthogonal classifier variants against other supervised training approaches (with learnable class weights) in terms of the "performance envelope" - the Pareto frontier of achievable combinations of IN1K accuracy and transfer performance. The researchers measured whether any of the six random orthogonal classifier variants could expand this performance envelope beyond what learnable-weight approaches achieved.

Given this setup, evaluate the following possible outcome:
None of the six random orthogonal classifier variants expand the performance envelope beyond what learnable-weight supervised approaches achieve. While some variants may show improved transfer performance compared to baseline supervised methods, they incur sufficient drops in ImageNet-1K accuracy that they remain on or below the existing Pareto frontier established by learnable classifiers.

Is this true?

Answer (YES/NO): YES